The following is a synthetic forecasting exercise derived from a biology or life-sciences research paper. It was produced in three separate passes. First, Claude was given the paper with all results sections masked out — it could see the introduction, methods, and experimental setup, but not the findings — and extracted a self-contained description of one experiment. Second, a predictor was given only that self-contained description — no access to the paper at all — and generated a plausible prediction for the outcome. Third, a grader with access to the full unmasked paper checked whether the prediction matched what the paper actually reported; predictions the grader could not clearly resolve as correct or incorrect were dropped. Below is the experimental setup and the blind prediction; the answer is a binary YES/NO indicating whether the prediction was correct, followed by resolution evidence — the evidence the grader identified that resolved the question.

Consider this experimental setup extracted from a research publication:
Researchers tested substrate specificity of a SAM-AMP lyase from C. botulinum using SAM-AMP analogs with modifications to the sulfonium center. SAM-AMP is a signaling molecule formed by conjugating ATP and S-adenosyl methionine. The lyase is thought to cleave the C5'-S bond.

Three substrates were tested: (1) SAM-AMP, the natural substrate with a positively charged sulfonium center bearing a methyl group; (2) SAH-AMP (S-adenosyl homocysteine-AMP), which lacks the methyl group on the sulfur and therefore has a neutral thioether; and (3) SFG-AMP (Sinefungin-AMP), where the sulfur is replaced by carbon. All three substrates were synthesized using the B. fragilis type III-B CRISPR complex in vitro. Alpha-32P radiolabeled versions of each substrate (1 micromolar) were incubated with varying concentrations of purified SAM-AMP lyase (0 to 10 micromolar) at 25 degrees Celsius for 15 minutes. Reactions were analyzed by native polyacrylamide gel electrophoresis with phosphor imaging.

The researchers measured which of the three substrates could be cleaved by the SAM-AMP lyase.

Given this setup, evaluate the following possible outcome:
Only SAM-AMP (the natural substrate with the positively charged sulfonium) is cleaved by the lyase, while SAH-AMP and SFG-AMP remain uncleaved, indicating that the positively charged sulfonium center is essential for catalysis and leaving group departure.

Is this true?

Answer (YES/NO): YES